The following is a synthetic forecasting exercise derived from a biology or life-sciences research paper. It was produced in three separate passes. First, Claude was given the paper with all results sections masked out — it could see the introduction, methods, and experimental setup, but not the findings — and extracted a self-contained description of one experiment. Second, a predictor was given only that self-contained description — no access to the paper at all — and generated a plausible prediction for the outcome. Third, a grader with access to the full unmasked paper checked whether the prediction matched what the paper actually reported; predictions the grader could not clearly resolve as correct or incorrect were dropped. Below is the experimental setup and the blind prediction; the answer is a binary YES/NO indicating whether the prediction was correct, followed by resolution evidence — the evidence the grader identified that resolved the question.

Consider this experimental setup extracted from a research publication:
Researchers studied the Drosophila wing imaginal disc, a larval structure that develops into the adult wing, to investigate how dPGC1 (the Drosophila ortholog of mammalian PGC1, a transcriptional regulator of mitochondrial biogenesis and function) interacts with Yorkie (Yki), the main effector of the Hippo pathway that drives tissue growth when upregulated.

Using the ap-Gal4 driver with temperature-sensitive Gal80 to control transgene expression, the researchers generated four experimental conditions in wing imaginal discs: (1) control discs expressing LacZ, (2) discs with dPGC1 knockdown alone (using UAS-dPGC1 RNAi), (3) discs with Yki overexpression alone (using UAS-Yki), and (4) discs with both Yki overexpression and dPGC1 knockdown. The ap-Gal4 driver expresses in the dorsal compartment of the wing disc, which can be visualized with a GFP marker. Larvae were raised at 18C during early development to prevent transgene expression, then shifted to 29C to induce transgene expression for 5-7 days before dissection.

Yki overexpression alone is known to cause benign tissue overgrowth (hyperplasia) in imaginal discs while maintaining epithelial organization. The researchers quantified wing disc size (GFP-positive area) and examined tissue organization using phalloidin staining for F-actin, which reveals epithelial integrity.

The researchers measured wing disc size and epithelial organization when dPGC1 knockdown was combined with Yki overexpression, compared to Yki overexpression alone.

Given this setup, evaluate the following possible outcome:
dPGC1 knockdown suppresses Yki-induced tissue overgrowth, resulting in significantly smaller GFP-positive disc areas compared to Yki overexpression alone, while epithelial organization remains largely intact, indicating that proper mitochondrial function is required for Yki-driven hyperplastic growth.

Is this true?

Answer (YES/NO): NO